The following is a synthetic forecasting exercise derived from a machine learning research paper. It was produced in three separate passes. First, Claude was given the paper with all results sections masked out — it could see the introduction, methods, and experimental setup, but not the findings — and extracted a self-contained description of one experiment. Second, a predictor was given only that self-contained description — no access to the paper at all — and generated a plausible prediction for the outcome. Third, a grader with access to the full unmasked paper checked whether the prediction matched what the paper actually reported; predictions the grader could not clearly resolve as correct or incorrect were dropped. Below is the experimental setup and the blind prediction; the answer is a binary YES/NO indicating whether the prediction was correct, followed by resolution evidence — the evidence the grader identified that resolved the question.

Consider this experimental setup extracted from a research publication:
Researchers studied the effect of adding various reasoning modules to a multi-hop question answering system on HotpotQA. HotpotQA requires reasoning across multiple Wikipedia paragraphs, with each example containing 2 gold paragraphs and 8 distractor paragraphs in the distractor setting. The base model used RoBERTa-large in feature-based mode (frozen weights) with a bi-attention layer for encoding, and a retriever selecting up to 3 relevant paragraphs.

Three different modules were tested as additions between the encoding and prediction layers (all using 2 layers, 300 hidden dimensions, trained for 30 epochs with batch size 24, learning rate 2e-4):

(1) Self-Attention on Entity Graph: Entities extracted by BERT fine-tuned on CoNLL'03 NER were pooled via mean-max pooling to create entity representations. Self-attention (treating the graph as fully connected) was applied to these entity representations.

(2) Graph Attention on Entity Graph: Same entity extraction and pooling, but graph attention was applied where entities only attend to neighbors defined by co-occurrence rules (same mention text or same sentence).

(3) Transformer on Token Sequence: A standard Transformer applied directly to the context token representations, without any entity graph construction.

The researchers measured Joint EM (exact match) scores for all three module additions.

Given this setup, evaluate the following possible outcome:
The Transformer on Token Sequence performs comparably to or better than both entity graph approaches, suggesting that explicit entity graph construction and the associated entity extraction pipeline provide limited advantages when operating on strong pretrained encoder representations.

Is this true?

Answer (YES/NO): YES